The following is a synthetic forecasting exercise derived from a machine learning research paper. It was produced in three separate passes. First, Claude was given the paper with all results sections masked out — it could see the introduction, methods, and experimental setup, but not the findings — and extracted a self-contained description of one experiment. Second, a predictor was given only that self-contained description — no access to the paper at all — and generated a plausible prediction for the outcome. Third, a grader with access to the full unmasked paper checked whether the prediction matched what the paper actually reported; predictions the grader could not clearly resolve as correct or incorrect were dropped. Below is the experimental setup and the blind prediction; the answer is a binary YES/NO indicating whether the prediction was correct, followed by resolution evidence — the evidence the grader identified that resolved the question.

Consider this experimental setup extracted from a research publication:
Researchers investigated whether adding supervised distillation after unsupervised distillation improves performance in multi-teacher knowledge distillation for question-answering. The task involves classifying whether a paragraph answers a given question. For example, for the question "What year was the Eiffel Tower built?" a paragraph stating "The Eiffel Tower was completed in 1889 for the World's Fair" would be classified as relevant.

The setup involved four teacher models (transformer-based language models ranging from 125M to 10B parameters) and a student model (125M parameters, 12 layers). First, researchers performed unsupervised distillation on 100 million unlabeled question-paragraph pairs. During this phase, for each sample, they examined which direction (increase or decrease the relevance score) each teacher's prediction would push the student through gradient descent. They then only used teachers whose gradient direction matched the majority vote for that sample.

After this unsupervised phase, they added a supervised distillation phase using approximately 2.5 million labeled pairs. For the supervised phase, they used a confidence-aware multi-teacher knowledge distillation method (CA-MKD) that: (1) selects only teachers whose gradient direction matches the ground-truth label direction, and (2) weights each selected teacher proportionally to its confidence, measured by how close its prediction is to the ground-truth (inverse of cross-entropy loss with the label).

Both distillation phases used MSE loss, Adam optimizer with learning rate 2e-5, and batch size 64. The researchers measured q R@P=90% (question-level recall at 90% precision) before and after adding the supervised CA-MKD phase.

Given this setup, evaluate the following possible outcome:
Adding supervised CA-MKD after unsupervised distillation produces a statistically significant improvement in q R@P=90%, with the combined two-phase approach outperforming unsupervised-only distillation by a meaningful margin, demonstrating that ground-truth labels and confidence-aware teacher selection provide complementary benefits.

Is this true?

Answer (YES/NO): NO